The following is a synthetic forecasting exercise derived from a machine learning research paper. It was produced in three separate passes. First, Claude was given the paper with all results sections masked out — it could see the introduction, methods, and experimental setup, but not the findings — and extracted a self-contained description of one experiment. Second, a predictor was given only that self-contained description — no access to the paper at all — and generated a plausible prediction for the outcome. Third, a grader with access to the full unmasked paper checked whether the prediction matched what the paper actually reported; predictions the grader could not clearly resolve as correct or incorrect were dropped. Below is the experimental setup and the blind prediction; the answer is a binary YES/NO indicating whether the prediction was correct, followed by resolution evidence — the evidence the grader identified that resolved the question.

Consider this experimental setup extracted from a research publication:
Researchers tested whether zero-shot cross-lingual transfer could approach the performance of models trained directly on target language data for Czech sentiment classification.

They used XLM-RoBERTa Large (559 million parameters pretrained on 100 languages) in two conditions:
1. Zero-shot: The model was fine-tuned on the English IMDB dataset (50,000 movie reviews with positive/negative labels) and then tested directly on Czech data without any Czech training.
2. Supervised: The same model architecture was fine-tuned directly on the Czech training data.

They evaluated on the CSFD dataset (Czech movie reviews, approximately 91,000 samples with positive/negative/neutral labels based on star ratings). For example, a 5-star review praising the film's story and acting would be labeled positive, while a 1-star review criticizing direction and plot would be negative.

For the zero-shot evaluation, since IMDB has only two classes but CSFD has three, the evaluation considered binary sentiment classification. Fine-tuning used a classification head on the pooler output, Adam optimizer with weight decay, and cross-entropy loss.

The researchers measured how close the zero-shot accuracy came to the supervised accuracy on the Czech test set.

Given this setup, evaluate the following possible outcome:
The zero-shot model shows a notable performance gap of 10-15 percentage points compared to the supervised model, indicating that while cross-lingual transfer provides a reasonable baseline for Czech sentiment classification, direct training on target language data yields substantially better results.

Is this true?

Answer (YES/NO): NO